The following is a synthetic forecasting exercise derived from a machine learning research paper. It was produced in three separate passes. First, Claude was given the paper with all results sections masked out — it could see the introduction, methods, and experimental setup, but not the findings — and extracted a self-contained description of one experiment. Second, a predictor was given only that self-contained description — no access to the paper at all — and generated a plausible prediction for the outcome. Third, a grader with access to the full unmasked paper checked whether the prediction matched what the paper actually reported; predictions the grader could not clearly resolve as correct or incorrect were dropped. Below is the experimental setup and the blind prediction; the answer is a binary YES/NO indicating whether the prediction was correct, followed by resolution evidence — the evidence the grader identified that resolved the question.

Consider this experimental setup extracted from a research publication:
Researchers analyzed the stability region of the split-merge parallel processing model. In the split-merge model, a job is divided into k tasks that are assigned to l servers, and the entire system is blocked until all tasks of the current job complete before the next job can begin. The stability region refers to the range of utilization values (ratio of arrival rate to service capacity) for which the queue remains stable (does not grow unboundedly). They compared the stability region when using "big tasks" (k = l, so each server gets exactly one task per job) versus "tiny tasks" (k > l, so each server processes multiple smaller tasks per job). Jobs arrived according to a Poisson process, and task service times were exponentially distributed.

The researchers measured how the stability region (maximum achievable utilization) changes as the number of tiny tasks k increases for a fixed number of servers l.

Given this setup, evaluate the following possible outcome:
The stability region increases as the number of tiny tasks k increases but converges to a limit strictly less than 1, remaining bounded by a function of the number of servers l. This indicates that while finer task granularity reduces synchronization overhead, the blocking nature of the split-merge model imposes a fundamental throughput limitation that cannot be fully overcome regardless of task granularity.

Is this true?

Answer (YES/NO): NO